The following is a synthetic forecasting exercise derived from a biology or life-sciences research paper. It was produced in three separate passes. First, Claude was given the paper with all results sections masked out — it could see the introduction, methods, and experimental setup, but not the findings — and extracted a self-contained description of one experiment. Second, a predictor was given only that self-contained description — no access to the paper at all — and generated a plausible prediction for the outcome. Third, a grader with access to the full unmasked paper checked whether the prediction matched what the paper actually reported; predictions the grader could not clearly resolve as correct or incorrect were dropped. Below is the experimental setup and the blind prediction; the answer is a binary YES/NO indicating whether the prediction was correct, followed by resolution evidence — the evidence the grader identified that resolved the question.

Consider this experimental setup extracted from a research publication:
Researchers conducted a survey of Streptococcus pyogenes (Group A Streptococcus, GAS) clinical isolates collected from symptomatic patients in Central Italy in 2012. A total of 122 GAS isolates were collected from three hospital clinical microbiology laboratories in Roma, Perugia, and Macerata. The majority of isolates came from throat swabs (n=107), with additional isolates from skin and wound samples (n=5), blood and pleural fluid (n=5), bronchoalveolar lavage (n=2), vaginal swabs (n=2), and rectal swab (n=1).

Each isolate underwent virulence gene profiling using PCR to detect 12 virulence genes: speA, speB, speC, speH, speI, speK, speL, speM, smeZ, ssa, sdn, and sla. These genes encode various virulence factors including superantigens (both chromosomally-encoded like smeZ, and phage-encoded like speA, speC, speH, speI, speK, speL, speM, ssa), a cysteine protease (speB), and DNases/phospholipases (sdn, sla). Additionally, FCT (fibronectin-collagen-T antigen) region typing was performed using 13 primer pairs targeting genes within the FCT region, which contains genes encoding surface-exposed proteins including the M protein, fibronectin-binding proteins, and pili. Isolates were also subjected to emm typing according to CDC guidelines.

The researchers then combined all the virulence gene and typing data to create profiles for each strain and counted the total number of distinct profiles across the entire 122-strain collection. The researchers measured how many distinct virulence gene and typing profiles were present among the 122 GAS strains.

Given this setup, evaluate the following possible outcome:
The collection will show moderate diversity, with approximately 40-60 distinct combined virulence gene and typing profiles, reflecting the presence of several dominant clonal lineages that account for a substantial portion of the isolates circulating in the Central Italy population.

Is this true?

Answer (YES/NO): NO